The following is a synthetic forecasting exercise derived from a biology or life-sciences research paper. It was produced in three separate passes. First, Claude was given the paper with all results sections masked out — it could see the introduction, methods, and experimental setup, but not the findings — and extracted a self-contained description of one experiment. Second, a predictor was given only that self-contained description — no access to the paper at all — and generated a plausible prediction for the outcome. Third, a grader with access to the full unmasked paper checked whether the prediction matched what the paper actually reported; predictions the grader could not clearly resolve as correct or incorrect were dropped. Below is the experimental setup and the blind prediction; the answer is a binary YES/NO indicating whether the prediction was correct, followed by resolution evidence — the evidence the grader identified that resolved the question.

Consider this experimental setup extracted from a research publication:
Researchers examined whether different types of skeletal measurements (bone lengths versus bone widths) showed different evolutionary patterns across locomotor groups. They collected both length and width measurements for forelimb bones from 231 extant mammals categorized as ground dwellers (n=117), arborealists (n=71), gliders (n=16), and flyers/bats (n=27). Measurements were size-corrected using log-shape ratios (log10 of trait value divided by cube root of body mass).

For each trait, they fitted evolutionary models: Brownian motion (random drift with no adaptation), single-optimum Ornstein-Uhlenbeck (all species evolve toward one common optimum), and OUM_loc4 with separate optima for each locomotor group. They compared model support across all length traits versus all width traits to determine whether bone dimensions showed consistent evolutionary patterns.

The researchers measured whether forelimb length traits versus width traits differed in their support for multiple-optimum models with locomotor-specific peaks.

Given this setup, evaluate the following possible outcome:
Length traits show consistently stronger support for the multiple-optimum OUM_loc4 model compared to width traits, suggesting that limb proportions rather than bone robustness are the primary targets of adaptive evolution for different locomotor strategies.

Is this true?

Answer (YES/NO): YES